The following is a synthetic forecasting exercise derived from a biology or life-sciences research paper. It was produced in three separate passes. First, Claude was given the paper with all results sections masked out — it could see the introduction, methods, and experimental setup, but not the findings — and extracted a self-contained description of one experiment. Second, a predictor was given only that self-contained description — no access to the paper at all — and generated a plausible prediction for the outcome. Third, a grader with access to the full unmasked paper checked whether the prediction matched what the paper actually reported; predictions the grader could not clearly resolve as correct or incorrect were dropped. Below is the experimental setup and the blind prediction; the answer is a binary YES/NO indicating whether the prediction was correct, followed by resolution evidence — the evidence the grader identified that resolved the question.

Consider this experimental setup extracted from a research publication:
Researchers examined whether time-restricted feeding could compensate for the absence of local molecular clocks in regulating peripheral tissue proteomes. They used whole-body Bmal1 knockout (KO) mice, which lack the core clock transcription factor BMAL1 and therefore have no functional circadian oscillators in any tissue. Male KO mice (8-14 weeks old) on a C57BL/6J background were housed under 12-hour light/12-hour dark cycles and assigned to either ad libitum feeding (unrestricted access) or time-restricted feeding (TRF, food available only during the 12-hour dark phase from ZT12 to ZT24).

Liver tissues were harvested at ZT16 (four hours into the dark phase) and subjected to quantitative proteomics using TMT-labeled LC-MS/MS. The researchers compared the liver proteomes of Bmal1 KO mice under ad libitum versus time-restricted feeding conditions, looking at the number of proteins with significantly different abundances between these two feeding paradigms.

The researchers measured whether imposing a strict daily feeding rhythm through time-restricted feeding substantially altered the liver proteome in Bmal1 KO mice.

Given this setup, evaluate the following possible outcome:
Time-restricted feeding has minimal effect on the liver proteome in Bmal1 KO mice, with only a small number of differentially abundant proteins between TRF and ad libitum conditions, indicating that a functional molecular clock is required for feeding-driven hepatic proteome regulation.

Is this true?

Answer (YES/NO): YES